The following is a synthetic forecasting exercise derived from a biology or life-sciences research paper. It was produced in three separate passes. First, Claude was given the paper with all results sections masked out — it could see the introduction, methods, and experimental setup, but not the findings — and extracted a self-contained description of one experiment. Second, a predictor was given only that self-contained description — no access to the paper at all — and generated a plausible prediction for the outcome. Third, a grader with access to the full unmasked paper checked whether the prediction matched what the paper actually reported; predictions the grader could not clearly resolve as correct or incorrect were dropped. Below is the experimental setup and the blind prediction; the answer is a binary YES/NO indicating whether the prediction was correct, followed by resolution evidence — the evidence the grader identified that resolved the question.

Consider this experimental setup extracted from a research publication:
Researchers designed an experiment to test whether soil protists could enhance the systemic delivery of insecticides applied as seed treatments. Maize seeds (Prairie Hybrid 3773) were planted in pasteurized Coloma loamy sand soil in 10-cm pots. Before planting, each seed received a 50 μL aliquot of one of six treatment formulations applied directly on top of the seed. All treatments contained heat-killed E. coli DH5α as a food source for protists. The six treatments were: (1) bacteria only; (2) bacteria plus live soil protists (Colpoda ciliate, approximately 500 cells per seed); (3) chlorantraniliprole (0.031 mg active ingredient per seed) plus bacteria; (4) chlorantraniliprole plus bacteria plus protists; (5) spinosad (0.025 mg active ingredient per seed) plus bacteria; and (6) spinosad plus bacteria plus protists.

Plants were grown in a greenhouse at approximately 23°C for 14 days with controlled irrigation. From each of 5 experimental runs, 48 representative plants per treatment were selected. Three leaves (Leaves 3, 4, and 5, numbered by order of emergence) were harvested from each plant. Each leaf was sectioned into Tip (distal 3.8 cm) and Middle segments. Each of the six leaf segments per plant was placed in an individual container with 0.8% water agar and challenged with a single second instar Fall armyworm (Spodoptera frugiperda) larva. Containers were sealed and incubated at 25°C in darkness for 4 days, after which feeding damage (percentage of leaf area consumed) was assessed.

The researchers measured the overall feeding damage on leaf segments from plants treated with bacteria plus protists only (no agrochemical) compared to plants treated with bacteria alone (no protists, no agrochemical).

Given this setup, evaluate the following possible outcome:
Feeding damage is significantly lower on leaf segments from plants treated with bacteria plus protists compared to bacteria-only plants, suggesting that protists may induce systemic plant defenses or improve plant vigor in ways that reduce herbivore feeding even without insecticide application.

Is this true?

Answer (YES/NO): NO